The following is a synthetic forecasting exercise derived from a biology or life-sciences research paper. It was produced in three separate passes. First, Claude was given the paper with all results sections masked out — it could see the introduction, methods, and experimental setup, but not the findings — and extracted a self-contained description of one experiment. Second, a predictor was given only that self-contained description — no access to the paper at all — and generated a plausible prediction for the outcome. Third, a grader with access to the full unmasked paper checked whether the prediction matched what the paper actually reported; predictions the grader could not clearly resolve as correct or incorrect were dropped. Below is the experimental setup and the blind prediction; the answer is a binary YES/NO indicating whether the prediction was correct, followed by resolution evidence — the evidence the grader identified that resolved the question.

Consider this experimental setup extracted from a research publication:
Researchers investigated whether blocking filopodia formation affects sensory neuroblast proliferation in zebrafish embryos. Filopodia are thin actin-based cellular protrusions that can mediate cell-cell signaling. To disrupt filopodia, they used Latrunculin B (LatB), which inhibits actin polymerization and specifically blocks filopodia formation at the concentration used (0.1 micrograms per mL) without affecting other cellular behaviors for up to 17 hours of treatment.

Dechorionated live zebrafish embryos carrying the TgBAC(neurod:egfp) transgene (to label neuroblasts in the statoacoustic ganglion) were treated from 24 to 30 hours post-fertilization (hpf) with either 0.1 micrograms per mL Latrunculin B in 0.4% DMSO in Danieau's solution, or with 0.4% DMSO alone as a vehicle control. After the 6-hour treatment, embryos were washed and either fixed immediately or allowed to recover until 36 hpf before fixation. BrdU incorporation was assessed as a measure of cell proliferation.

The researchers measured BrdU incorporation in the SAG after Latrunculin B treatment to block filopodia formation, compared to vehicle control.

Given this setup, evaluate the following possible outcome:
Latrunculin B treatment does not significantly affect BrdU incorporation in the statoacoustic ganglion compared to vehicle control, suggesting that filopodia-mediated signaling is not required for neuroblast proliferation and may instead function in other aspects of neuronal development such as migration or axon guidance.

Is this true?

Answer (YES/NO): NO